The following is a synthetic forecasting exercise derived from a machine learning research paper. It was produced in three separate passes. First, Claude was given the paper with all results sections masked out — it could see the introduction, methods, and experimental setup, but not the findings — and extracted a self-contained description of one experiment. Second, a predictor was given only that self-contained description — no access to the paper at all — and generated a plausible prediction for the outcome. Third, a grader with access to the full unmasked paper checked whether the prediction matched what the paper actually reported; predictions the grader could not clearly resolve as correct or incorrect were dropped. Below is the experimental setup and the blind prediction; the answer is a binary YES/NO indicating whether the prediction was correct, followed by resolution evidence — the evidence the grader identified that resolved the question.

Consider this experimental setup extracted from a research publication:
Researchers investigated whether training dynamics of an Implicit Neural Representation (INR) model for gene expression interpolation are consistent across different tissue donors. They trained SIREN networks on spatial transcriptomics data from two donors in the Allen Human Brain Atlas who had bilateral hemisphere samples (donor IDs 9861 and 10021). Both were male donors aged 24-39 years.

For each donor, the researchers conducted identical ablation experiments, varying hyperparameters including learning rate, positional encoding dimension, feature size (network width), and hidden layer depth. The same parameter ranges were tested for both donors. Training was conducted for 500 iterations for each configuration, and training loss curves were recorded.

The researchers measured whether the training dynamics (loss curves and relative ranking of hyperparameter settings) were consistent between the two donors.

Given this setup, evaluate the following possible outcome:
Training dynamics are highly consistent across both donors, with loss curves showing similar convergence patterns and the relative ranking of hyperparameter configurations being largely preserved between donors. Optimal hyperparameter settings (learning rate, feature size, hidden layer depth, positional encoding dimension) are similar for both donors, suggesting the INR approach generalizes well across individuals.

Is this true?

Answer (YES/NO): YES